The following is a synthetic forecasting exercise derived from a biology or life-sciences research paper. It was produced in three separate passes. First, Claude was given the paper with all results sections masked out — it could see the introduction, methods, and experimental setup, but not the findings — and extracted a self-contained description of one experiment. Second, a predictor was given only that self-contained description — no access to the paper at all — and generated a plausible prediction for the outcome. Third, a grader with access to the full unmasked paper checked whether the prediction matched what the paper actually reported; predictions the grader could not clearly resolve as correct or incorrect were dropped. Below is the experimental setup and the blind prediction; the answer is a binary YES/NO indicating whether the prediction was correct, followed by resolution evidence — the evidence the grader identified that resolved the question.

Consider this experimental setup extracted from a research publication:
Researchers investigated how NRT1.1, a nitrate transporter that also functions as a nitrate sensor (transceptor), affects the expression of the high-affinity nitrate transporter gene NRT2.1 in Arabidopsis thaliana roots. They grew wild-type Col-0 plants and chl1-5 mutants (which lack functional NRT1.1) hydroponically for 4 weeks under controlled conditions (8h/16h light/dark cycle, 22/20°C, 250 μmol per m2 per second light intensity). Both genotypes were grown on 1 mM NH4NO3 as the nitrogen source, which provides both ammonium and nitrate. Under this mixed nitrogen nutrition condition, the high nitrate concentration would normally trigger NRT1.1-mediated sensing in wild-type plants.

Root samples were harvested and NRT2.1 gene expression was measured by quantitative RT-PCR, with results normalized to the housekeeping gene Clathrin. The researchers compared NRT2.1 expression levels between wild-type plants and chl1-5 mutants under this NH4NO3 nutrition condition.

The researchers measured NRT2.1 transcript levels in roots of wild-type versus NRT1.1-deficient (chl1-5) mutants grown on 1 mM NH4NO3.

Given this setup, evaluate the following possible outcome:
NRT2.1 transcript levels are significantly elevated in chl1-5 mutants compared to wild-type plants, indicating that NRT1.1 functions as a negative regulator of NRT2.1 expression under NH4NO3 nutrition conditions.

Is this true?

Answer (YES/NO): YES